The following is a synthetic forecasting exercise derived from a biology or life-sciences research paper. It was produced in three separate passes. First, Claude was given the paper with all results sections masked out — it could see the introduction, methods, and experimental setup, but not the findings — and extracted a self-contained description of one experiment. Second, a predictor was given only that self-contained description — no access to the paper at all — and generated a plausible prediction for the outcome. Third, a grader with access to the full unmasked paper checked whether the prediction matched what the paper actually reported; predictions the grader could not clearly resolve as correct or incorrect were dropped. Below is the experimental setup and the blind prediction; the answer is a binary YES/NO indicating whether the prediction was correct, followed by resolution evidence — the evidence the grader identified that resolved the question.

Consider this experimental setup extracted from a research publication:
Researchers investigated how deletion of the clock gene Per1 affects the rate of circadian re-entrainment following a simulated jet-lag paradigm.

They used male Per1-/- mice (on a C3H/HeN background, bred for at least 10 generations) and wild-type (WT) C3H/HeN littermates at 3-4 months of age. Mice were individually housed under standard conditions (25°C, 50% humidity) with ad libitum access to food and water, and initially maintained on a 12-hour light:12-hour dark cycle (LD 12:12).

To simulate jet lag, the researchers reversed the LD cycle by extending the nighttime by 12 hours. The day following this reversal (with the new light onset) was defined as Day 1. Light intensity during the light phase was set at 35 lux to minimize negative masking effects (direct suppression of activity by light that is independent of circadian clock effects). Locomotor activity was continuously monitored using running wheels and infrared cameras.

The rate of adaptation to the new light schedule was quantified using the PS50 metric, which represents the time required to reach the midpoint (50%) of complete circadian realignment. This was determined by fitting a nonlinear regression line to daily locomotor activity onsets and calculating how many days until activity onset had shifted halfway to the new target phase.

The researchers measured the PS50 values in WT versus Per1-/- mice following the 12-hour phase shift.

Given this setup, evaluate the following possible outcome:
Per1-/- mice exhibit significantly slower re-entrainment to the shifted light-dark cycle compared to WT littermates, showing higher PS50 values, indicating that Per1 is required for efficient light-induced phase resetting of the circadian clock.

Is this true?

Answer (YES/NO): NO